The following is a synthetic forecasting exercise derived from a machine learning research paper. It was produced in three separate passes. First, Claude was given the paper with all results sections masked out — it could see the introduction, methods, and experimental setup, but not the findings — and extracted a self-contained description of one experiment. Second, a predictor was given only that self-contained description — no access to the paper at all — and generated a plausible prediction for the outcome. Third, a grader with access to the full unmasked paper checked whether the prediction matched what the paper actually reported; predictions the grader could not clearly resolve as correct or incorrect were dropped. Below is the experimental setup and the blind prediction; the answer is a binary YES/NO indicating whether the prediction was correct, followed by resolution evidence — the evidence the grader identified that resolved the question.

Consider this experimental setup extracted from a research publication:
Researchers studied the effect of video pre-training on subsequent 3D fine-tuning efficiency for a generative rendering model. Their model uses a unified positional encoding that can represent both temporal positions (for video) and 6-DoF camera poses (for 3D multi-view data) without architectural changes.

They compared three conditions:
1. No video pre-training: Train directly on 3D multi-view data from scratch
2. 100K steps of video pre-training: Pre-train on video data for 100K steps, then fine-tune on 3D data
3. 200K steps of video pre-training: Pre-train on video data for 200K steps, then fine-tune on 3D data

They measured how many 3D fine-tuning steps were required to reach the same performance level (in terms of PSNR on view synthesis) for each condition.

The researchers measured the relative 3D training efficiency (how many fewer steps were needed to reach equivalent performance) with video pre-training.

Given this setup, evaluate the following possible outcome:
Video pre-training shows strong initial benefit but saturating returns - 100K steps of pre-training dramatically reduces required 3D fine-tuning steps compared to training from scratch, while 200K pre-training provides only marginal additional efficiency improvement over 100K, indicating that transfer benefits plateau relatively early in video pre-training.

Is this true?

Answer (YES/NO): NO